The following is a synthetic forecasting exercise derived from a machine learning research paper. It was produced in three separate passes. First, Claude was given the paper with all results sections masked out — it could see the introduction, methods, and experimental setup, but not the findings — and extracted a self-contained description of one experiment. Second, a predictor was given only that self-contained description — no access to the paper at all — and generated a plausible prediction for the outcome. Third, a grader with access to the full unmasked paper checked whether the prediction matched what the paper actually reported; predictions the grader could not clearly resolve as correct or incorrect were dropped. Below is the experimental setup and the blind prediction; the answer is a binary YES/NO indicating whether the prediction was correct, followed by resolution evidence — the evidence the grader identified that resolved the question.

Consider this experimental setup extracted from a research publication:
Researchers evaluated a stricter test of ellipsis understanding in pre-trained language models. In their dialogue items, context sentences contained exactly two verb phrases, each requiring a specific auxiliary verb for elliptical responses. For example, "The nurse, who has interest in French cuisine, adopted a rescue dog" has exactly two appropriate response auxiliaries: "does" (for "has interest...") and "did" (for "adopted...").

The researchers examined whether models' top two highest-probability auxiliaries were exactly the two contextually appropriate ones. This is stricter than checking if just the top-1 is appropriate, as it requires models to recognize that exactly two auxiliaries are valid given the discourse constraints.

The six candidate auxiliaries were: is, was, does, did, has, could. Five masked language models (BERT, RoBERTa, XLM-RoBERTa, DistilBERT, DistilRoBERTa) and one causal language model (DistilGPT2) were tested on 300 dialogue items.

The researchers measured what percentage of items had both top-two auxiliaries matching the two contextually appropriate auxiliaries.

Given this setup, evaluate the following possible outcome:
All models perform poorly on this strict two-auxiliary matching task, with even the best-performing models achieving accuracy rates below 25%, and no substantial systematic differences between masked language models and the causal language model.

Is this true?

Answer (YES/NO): NO